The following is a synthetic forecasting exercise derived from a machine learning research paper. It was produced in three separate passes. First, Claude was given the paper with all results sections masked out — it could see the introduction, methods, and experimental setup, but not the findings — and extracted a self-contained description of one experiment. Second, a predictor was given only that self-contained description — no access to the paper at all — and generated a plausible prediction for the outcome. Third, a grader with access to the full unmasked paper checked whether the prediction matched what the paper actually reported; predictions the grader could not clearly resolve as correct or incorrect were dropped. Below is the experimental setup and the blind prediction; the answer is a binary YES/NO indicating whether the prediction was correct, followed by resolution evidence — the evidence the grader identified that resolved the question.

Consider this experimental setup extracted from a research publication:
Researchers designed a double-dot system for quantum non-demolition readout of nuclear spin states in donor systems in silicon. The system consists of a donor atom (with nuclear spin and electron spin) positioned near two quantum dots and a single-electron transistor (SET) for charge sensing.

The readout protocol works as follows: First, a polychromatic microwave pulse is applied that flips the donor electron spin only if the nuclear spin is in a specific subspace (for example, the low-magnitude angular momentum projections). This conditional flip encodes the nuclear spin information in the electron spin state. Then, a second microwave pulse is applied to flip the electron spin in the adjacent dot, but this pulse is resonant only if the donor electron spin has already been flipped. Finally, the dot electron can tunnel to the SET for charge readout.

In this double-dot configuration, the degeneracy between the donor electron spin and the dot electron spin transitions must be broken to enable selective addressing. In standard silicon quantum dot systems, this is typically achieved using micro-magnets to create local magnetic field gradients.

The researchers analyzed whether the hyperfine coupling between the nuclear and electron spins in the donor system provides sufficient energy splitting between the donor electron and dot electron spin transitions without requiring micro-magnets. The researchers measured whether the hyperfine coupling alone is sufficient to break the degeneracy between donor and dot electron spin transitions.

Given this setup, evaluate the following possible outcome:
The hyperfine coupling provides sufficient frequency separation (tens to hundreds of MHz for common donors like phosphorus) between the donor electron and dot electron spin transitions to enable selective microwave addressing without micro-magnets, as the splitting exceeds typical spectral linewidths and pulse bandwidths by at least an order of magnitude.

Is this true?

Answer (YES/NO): NO